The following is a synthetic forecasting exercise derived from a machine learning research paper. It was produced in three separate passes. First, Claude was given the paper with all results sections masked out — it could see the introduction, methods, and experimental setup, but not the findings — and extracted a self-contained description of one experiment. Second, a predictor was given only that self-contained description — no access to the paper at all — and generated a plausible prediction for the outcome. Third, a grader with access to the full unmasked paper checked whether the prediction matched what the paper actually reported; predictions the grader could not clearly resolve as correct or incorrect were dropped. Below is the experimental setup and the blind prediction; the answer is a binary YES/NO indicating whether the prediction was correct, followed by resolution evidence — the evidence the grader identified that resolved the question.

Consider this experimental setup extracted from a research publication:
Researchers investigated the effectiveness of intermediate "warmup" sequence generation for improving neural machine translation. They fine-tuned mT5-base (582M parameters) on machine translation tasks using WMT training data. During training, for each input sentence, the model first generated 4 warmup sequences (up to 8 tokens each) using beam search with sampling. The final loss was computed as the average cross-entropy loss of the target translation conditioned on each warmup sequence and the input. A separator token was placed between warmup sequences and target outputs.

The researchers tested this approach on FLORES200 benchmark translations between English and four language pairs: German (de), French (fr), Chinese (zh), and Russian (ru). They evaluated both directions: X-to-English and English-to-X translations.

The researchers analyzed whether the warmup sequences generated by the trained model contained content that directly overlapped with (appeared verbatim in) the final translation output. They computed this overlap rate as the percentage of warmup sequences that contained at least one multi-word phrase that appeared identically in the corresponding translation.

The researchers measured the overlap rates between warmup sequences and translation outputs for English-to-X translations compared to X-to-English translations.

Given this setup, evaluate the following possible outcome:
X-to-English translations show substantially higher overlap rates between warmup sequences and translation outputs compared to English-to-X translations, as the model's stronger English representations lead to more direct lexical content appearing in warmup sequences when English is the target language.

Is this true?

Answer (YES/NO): NO